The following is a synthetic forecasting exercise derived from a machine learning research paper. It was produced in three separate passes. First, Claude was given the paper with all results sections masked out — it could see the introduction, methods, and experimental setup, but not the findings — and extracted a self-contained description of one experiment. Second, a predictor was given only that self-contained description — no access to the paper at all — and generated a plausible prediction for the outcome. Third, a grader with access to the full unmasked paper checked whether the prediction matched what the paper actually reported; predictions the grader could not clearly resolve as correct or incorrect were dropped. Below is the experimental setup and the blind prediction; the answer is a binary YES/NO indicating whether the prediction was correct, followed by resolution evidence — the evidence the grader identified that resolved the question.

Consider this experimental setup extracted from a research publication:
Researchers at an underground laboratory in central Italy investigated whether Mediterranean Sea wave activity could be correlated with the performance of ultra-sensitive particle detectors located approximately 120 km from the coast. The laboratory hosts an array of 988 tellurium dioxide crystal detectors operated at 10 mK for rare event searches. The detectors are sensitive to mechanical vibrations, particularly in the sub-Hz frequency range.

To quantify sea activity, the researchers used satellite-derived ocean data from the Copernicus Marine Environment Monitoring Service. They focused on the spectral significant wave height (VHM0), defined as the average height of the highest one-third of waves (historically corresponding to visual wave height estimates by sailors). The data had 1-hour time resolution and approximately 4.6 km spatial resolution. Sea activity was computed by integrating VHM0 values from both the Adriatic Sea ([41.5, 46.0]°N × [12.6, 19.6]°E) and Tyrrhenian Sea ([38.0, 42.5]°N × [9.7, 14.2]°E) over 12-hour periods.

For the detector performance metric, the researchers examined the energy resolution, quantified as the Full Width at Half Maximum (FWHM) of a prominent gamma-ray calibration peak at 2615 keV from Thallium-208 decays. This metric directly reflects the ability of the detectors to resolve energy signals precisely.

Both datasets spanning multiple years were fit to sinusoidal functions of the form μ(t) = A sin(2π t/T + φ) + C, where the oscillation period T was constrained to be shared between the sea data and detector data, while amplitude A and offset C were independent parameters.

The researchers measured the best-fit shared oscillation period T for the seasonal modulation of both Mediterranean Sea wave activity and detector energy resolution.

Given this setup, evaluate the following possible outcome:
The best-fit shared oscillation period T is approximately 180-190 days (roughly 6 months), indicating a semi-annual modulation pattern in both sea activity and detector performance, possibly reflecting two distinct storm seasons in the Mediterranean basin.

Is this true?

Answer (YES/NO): NO